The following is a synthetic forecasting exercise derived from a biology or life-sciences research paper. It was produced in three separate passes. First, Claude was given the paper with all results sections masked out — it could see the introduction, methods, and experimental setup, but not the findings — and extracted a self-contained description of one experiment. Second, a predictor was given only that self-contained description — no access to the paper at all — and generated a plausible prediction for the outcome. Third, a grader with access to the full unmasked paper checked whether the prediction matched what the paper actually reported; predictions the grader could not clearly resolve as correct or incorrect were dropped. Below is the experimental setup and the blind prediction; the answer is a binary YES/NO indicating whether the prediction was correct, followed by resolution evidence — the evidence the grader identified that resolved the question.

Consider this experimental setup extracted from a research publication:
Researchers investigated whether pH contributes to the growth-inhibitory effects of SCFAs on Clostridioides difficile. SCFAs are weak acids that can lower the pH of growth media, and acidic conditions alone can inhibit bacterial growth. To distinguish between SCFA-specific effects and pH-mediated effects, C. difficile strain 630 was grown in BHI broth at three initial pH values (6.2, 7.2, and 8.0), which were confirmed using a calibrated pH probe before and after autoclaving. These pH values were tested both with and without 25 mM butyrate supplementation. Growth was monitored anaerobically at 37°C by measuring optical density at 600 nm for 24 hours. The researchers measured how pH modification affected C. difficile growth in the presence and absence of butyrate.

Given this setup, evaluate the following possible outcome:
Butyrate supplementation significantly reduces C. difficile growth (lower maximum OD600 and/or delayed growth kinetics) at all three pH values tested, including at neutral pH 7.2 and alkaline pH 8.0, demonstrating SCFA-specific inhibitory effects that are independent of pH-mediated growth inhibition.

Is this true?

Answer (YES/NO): NO